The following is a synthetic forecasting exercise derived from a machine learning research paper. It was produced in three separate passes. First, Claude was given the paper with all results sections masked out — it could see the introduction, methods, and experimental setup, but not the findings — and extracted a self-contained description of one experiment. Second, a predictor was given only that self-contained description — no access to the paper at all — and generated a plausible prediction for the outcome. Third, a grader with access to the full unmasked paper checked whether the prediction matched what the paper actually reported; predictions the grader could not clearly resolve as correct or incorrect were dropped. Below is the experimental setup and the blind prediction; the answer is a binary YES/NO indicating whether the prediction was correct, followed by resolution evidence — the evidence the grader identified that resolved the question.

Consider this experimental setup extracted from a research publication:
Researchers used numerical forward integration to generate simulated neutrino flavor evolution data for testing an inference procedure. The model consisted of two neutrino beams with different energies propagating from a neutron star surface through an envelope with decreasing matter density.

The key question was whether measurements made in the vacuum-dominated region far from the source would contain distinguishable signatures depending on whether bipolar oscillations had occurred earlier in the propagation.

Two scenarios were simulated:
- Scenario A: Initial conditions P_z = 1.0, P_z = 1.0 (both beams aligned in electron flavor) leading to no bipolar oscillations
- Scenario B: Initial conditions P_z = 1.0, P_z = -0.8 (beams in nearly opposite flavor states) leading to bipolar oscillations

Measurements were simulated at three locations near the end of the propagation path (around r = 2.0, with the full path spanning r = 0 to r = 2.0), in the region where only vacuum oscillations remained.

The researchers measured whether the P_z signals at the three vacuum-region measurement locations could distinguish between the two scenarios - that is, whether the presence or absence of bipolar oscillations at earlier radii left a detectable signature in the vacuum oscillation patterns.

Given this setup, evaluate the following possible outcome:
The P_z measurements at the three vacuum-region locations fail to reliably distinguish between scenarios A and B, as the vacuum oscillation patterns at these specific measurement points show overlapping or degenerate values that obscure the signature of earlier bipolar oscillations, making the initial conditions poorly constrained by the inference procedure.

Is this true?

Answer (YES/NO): NO